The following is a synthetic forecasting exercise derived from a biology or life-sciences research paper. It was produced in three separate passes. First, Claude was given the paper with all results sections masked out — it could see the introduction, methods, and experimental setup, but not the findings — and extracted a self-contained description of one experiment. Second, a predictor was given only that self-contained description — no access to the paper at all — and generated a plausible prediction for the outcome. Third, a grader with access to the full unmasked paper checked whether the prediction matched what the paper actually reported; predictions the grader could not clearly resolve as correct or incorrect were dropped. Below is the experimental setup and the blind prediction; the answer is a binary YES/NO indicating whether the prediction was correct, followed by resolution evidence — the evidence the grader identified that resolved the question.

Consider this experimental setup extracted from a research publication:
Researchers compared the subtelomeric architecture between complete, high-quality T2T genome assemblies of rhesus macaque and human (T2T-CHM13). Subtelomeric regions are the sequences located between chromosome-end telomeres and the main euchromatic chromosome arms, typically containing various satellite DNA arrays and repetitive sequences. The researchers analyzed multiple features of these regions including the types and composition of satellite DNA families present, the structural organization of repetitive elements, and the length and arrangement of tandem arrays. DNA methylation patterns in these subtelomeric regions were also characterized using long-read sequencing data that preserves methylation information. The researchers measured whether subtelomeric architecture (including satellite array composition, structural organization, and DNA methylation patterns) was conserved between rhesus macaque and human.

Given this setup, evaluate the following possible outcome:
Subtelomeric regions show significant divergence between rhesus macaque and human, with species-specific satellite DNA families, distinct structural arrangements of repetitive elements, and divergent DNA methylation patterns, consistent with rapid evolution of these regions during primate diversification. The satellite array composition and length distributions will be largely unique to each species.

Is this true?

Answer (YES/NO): YES